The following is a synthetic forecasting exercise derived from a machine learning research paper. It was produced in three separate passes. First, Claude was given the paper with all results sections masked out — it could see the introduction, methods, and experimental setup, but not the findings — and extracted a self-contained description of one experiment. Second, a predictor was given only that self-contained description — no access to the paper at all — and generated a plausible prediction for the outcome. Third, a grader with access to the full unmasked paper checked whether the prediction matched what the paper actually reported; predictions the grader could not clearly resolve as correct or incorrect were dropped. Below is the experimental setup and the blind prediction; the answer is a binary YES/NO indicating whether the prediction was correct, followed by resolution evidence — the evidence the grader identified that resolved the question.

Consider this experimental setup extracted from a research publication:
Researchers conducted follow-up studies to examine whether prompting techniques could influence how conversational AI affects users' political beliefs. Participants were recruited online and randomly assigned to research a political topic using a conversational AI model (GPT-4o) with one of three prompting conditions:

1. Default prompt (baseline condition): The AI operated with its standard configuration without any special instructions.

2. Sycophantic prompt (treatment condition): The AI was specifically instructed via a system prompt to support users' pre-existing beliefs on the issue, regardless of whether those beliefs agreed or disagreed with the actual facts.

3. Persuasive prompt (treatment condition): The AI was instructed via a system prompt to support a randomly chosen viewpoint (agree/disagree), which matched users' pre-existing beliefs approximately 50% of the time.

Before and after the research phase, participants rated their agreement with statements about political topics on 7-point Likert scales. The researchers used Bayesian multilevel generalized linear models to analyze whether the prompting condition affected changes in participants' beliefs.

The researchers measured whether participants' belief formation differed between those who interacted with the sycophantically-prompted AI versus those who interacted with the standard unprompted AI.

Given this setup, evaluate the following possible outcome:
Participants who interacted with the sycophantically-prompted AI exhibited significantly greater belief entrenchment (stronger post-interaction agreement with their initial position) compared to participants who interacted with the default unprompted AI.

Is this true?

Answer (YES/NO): NO